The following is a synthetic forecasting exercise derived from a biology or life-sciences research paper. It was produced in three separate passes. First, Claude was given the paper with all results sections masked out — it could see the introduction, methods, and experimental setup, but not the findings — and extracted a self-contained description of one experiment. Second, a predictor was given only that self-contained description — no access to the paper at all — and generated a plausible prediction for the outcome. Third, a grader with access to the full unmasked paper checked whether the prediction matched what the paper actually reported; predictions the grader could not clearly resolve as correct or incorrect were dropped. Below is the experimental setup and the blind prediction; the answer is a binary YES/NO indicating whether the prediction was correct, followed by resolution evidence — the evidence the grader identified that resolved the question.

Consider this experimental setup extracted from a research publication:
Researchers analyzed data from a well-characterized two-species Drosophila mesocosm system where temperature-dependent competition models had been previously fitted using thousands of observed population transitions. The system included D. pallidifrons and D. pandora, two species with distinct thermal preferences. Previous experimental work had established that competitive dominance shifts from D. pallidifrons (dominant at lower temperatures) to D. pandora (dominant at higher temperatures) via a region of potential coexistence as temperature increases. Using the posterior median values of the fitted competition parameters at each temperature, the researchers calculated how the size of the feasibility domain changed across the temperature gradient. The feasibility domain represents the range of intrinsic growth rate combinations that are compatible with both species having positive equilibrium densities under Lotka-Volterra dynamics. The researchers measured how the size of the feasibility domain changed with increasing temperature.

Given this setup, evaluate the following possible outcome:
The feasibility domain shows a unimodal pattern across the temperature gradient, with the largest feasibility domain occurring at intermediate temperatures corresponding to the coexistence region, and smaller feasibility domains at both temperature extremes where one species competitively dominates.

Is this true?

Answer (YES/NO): NO